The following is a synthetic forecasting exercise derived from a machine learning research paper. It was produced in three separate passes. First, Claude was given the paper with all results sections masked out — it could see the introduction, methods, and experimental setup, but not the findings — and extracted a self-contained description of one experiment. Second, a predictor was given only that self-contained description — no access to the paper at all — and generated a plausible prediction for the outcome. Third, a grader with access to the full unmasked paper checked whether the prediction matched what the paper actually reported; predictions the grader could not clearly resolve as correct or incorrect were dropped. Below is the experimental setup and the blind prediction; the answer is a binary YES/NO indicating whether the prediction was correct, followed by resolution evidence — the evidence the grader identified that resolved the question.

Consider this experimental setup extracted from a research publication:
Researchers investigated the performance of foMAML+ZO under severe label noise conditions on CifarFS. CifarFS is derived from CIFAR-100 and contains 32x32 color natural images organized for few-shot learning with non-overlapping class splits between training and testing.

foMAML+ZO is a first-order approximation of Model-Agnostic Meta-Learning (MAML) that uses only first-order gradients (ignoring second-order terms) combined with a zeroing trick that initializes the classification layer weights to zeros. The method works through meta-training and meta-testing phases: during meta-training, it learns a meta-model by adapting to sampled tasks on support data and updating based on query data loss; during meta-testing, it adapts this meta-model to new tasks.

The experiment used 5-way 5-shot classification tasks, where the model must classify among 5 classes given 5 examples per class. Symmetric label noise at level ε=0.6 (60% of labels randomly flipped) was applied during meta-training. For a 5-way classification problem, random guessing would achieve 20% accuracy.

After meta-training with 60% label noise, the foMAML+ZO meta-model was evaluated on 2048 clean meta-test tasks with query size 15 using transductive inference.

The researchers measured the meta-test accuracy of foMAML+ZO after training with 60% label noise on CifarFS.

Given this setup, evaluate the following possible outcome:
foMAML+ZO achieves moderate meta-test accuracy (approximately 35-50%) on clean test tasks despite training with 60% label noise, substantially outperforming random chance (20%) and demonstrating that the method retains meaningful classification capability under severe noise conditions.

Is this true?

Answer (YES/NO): YES